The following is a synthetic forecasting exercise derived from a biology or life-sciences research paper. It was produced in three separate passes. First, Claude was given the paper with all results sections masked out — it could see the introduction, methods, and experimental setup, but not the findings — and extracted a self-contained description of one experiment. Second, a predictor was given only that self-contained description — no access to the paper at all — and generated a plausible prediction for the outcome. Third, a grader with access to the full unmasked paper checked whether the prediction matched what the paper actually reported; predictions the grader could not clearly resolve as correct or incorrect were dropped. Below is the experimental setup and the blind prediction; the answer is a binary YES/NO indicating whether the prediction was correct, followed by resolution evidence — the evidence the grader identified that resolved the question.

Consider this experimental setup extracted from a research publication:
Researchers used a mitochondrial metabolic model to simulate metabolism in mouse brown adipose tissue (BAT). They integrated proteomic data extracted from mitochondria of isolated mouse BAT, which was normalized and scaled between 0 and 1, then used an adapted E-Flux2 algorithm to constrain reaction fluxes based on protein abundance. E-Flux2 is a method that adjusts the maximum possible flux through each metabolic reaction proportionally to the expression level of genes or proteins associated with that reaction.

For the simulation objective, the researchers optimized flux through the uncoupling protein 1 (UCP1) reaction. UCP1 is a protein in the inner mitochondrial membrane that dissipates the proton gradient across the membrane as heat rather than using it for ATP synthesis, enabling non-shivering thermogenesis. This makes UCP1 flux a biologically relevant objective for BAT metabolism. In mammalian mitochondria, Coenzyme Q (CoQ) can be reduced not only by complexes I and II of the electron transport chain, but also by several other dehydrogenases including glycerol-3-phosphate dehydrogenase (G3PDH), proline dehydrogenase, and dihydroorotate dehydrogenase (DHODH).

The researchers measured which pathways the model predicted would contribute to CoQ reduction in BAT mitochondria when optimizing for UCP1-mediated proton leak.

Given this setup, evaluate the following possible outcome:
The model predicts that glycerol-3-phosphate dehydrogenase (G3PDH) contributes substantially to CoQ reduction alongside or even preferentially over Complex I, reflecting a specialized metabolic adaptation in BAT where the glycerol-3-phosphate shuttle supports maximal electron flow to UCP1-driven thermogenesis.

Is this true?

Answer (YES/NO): NO